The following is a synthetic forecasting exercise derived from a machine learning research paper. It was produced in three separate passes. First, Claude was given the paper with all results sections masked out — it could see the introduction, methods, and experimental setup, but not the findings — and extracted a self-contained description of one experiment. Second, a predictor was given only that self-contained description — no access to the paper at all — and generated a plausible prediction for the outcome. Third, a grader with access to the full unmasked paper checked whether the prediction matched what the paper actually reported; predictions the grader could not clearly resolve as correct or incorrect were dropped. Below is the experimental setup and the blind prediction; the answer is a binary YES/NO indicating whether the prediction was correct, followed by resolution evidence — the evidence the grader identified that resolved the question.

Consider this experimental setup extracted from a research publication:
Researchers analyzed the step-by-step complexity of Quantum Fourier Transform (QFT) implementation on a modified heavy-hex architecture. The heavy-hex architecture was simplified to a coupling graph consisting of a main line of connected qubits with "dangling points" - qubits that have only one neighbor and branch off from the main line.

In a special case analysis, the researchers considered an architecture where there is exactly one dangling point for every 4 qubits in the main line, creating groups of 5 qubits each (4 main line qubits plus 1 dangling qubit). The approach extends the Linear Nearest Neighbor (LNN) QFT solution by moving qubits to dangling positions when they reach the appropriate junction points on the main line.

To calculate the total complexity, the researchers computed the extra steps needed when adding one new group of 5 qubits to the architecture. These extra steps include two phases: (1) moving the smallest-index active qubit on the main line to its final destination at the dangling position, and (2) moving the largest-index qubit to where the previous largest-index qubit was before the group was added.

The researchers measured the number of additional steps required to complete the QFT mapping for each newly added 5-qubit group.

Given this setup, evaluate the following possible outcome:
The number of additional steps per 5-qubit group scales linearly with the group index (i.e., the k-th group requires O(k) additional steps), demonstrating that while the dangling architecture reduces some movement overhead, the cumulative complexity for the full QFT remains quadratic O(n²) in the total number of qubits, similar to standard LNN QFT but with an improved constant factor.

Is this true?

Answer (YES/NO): NO